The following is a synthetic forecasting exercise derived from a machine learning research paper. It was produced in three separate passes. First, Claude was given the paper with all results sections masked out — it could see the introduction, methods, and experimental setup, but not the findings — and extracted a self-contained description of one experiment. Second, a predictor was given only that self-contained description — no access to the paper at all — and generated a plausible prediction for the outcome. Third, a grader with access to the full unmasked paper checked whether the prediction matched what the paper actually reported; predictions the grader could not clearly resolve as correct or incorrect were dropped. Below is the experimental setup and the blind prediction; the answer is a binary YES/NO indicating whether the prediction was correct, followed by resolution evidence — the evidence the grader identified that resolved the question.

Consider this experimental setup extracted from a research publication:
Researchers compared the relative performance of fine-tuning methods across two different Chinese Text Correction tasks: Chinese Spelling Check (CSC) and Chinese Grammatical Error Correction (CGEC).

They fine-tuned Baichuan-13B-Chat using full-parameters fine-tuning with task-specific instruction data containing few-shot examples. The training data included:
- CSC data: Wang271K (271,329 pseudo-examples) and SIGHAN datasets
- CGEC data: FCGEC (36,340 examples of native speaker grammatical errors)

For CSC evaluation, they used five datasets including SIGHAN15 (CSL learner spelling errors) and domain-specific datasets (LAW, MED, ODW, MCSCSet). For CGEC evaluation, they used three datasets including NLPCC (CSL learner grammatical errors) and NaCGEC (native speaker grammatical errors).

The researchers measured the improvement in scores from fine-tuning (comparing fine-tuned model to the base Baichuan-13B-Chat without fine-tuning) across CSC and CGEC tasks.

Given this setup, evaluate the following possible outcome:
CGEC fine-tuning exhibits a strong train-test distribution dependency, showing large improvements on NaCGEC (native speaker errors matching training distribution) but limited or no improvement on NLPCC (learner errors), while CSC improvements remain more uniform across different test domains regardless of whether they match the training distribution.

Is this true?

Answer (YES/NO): YES